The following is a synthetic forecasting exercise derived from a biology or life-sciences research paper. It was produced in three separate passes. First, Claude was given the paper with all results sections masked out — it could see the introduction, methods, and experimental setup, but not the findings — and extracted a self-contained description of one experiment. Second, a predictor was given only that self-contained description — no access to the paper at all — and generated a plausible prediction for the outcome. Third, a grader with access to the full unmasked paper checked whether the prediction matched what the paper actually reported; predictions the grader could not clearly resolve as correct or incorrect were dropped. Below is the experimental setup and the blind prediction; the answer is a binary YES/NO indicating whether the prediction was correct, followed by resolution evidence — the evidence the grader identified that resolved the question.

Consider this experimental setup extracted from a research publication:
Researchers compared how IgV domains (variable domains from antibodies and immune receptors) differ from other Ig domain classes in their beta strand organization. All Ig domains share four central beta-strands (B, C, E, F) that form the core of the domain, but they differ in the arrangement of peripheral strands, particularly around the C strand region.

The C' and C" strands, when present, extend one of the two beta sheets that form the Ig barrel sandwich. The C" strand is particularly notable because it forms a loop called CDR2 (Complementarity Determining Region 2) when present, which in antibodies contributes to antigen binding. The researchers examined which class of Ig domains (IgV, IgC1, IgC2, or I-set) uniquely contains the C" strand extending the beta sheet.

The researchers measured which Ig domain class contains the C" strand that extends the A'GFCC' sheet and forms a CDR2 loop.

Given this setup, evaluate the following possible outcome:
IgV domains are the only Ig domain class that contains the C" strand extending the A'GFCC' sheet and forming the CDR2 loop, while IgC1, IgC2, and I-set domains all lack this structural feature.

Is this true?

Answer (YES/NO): YES